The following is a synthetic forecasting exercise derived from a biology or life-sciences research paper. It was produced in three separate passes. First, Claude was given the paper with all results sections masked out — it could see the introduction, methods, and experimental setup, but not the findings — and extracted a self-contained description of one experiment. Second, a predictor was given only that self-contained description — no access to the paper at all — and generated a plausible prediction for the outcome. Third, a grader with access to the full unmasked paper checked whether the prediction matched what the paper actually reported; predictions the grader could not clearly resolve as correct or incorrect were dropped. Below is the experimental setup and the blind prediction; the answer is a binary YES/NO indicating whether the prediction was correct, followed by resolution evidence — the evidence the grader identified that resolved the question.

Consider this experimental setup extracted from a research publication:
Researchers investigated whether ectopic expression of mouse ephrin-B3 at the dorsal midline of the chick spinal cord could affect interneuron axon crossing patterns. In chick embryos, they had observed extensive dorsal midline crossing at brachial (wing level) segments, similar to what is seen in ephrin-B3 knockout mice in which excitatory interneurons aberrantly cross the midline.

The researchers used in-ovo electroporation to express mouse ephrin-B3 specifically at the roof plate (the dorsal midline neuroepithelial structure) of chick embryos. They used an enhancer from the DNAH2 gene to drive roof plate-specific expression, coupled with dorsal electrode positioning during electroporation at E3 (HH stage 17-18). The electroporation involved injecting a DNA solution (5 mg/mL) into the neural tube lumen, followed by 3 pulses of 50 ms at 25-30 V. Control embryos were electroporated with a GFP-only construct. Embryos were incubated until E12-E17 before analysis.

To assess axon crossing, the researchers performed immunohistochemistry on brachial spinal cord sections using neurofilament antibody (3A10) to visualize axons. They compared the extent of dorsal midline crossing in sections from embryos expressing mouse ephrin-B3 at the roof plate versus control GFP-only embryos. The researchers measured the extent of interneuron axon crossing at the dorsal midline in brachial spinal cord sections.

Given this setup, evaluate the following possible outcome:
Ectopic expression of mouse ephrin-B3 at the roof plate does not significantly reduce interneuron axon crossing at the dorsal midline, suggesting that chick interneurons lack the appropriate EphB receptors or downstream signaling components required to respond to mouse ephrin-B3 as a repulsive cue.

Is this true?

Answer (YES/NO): NO